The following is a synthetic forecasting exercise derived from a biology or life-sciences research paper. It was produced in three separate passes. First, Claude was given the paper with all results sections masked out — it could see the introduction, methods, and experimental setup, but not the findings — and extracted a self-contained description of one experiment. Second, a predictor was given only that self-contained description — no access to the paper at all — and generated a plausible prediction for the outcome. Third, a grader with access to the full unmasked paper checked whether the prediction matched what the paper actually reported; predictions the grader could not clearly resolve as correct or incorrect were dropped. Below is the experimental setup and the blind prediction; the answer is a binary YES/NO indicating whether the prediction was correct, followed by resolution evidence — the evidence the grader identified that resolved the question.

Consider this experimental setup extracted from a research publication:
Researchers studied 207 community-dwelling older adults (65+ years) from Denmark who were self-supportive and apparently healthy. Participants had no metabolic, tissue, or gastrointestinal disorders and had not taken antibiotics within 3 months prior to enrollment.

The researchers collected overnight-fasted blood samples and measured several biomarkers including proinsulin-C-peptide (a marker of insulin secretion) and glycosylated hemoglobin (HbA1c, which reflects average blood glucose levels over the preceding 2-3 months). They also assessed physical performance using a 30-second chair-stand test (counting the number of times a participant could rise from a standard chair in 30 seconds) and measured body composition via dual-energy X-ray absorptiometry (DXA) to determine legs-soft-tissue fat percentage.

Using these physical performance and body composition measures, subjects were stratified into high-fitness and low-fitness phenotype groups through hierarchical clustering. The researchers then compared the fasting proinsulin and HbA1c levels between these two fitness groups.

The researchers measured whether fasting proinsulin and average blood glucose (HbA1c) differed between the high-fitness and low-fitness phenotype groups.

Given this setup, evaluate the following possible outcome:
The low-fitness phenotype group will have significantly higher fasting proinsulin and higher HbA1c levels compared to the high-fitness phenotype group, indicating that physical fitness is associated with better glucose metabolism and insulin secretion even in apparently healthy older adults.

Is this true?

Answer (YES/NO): YES